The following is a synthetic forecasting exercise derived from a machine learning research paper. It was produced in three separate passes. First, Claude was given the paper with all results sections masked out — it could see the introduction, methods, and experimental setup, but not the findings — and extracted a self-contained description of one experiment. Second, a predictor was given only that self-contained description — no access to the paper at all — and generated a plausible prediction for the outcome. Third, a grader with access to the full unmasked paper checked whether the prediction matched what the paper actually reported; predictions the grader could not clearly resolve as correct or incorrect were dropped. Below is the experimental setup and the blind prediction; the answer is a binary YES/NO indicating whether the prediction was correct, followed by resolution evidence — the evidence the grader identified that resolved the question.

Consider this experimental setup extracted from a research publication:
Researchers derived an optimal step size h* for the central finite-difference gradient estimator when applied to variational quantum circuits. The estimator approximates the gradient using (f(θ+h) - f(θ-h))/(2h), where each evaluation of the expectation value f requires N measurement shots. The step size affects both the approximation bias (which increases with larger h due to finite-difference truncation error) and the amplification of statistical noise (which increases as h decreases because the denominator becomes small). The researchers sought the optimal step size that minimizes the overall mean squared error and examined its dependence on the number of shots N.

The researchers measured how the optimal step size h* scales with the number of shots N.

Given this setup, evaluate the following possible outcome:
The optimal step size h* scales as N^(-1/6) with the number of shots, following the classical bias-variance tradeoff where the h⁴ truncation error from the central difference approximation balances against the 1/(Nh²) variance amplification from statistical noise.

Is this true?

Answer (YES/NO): YES